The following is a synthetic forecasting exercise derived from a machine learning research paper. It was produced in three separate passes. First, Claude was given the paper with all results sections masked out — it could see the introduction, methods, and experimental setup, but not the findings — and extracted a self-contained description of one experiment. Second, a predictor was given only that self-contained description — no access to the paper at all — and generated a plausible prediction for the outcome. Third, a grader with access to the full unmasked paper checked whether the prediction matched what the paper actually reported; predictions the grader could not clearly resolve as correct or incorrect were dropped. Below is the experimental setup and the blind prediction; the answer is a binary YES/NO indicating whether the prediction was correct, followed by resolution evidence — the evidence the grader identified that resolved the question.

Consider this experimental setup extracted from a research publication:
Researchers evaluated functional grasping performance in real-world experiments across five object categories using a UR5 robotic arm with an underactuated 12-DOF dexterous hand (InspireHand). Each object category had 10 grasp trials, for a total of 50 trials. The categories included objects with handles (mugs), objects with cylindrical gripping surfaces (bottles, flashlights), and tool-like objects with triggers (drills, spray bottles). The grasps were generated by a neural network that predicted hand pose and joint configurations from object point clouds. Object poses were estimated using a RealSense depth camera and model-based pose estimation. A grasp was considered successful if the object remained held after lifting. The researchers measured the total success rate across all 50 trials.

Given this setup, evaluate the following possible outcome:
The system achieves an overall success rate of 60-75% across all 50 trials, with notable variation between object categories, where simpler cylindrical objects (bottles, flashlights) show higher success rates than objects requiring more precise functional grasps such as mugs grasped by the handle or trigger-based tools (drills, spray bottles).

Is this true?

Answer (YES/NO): NO